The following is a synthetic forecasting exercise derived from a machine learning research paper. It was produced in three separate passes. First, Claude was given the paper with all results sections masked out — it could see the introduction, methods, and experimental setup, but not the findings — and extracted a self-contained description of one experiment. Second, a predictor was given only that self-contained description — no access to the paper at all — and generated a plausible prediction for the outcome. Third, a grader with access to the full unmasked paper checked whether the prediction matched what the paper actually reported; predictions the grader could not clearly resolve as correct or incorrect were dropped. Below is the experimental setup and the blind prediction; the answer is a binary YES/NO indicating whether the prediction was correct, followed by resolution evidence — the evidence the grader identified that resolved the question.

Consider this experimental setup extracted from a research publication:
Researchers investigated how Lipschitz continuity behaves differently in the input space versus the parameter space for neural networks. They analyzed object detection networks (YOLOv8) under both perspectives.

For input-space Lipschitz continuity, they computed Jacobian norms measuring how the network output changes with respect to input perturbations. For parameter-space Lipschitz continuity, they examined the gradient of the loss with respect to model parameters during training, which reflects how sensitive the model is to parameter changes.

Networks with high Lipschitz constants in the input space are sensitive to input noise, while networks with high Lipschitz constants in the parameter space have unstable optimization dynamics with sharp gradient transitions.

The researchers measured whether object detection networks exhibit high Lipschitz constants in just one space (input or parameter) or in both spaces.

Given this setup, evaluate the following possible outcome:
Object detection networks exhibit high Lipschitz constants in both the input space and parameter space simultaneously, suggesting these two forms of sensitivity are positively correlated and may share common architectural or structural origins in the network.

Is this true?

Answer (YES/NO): YES